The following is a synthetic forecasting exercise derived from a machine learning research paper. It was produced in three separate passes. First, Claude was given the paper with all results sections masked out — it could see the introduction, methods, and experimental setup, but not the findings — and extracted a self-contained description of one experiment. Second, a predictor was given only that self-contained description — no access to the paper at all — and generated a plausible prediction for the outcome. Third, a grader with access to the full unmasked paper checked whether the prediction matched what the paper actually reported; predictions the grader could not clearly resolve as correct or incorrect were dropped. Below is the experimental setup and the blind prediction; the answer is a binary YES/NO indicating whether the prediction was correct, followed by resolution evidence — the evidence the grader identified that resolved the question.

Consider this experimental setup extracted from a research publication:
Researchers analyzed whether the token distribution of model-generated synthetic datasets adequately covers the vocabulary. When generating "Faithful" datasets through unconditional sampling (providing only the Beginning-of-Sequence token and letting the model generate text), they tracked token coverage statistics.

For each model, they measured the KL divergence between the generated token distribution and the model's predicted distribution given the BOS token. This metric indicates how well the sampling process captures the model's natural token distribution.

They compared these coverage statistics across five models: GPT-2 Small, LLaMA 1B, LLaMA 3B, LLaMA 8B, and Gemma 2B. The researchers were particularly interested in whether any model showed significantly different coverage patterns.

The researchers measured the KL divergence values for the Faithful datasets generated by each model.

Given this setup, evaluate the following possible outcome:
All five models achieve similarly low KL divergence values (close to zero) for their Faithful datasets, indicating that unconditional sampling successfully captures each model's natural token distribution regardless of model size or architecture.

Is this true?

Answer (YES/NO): NO